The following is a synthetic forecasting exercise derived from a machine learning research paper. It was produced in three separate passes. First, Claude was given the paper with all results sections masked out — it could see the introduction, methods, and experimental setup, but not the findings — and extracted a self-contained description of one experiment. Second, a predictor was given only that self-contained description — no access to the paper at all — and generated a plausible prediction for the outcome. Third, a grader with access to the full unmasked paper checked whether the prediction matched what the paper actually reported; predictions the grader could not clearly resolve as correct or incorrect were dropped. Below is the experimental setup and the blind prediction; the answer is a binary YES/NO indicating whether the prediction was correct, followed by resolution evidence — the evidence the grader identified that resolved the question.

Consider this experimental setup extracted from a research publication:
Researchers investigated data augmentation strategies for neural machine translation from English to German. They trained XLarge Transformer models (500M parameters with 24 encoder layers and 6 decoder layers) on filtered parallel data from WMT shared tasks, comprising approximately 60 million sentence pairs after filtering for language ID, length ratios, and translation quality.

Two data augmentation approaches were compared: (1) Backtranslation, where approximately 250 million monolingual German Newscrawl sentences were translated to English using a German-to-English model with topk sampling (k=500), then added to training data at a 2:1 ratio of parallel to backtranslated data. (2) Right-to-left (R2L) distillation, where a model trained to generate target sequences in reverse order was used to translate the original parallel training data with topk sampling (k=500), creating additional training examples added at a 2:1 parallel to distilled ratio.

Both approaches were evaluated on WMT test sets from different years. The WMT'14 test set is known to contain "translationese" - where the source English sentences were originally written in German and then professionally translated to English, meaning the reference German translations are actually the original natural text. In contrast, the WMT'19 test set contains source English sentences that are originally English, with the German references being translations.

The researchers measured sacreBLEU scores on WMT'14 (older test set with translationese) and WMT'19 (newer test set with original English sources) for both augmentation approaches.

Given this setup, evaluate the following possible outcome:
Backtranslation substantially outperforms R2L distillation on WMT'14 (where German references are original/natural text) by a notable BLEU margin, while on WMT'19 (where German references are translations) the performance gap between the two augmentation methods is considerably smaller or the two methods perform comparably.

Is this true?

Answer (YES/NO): NO